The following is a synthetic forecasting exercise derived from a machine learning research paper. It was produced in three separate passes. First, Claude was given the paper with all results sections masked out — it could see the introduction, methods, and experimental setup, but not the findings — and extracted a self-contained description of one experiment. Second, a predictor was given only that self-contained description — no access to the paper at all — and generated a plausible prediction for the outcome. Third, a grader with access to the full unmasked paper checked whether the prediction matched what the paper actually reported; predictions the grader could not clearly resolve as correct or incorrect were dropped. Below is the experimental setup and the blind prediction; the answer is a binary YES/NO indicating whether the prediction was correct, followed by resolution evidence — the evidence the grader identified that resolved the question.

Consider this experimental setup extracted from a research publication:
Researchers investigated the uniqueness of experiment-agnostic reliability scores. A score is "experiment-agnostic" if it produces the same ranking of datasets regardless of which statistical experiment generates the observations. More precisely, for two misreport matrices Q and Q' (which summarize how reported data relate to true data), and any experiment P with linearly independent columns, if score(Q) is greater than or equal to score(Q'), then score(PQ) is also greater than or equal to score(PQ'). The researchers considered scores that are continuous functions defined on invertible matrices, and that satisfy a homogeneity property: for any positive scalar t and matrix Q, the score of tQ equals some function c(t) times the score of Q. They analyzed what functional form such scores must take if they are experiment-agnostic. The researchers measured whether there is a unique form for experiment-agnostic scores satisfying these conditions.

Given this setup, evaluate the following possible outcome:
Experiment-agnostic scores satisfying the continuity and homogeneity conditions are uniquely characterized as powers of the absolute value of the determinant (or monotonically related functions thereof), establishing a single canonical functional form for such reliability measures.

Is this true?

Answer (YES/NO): YES